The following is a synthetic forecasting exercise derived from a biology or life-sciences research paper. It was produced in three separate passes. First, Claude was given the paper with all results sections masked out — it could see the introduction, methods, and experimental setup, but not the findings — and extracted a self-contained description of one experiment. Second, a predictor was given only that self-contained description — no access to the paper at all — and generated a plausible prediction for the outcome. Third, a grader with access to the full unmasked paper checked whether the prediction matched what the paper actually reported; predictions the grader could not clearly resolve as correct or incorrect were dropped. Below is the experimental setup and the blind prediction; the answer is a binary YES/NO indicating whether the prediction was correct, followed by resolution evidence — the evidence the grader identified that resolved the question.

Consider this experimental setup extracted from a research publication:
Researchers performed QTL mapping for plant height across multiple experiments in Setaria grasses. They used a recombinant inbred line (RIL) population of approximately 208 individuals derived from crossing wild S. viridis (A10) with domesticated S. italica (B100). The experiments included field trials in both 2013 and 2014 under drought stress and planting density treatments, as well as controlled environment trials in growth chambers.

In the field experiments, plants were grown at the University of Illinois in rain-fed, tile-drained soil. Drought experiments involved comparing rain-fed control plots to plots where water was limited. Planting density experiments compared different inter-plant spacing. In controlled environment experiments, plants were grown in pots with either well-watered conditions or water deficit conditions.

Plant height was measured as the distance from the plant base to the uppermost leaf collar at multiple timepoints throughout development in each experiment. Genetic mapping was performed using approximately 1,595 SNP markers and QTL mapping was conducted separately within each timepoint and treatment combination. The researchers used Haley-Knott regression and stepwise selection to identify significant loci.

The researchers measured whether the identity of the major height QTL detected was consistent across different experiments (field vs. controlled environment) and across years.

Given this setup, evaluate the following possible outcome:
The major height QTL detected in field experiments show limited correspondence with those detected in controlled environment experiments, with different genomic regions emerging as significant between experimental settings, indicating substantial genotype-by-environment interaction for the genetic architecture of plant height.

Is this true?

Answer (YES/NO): NO